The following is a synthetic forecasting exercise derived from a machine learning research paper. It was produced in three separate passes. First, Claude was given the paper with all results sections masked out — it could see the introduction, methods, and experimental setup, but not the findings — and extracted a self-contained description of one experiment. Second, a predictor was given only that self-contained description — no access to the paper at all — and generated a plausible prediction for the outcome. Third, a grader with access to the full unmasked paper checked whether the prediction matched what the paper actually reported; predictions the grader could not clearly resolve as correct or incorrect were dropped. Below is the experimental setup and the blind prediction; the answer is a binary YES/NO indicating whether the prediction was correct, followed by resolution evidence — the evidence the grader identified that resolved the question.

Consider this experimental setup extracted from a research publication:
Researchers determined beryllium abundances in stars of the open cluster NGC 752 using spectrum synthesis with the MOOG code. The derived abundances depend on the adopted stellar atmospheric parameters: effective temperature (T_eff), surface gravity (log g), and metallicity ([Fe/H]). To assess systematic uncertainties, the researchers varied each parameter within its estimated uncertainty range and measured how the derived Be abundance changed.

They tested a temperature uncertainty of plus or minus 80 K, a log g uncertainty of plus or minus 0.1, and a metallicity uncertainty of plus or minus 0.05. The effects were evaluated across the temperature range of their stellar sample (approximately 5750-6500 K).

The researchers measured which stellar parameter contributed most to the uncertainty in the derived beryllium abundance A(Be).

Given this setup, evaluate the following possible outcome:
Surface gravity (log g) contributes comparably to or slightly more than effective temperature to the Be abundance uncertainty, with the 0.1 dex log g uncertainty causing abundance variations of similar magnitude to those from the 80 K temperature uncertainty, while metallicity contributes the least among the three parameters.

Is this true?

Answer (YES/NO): NO